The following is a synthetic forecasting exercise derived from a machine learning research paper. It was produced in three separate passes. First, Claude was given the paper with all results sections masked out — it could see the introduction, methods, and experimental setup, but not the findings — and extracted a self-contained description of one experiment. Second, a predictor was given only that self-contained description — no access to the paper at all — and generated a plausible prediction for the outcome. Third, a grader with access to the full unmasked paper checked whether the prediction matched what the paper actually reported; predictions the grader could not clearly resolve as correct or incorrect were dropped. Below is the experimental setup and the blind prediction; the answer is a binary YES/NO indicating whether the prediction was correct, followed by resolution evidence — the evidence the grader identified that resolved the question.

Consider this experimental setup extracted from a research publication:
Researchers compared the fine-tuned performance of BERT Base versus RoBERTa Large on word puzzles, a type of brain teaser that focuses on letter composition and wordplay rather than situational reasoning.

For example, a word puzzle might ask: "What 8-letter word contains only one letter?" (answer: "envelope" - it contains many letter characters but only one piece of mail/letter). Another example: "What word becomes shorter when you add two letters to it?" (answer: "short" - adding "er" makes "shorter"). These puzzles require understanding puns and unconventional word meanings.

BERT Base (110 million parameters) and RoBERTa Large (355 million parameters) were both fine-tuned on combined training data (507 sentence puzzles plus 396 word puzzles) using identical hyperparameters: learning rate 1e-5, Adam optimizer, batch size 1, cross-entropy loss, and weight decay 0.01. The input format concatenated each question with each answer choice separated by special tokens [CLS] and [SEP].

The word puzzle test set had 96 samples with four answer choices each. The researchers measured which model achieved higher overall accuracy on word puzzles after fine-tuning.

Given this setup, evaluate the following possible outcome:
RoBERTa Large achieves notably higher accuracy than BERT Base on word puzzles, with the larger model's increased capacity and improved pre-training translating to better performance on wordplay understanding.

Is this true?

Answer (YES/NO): YES